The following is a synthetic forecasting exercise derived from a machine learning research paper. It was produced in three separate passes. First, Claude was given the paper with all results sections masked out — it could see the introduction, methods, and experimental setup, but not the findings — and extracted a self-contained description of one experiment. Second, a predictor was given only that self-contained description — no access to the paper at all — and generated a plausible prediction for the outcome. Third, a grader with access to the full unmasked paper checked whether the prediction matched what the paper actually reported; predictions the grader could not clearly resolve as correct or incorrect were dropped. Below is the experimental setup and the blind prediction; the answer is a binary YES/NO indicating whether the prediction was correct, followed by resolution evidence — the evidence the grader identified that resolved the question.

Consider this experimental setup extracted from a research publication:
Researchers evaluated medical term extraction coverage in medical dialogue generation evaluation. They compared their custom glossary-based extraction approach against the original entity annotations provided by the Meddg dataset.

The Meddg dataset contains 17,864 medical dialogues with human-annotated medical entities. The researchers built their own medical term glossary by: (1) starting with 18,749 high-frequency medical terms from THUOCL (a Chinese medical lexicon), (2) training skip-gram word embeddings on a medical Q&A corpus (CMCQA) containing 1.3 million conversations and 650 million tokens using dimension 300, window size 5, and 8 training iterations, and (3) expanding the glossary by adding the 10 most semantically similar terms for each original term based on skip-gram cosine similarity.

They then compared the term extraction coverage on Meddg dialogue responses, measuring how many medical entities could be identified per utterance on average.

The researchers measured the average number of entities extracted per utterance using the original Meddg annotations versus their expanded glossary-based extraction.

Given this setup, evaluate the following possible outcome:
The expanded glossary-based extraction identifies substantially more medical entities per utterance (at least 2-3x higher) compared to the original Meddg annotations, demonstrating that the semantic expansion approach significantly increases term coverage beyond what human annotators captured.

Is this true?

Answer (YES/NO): YES